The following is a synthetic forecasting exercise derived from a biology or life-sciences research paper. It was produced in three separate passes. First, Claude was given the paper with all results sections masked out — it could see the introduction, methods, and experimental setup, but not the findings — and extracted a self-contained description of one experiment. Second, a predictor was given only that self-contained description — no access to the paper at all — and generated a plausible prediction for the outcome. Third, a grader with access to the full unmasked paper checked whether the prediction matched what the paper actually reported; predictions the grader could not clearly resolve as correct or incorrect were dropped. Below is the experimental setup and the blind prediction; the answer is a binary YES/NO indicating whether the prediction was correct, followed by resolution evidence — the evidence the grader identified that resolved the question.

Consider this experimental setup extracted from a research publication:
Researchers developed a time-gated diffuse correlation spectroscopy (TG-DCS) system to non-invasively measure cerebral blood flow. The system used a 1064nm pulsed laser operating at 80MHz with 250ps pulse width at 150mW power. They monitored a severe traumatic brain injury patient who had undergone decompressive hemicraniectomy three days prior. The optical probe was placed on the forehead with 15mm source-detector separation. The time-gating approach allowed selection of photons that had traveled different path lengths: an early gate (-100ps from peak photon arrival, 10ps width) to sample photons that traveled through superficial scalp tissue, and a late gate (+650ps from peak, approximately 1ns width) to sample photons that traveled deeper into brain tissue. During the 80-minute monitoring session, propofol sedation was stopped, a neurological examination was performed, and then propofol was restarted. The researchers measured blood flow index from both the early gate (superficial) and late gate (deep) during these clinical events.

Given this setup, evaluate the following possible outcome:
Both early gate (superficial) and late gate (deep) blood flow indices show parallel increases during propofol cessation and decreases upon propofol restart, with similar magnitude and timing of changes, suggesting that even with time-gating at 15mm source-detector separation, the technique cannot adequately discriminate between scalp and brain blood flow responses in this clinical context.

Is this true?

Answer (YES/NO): NO